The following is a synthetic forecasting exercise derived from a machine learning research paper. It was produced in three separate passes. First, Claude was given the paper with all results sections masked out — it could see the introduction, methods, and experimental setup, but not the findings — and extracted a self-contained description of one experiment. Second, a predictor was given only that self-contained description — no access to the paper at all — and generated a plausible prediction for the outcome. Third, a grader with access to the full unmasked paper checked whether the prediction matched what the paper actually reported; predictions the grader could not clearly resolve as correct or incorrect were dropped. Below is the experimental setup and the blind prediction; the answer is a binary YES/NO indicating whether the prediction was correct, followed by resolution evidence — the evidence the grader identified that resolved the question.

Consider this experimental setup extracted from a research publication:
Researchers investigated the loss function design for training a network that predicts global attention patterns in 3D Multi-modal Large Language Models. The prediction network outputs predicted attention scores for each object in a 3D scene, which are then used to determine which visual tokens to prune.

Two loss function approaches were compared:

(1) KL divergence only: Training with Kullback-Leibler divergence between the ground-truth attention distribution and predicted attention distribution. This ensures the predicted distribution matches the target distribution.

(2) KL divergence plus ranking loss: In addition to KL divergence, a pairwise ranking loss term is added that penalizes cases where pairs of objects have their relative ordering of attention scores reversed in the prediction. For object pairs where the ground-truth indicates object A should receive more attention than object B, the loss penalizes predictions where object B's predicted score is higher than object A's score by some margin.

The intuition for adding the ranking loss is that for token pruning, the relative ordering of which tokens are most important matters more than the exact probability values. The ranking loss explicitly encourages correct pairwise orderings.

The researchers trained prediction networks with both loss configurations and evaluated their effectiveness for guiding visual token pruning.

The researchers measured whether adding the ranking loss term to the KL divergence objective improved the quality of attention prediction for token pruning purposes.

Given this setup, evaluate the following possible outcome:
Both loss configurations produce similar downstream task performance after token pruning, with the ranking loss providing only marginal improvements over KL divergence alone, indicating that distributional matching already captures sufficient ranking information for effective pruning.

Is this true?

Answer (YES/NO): NO